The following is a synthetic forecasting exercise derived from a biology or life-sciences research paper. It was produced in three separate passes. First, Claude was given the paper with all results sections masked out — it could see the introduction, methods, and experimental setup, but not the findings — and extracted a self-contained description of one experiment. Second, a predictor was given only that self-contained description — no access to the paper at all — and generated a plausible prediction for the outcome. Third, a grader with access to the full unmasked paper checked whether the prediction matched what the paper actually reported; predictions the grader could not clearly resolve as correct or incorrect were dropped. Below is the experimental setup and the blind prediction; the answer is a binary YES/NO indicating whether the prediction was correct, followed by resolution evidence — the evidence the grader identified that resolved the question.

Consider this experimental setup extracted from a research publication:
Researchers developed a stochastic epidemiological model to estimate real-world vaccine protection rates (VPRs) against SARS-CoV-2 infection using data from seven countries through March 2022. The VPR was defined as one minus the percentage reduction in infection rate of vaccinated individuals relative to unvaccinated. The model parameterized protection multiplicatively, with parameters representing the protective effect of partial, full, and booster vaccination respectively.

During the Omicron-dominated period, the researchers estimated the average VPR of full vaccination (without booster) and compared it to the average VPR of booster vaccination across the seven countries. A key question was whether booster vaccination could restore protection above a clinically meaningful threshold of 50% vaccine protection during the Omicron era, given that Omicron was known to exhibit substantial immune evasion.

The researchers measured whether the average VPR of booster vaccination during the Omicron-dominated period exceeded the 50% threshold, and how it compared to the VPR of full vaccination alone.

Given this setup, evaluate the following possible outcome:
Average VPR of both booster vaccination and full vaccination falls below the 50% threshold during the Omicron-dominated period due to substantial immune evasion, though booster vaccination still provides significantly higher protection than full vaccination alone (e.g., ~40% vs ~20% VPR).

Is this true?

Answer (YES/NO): NO